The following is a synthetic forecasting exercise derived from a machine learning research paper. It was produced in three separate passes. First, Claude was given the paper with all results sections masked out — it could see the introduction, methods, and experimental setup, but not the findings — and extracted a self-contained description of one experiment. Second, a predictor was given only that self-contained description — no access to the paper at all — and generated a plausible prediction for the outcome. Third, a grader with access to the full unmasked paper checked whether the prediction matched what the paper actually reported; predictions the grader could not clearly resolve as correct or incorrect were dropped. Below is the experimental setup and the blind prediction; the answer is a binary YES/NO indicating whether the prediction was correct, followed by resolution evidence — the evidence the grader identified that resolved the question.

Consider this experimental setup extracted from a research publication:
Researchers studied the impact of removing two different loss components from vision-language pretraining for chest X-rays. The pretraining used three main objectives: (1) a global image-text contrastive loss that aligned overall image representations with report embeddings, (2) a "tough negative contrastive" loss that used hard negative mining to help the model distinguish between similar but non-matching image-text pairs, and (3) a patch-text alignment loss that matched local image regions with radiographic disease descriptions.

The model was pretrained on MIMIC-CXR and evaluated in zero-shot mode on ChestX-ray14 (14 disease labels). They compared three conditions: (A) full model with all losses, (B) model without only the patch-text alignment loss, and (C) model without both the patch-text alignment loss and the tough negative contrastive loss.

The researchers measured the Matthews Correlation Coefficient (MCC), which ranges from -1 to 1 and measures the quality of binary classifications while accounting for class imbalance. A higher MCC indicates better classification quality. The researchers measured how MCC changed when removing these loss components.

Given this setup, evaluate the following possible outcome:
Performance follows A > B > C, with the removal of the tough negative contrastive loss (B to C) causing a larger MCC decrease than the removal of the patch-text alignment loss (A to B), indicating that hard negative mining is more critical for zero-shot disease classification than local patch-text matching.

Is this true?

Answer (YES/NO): NO